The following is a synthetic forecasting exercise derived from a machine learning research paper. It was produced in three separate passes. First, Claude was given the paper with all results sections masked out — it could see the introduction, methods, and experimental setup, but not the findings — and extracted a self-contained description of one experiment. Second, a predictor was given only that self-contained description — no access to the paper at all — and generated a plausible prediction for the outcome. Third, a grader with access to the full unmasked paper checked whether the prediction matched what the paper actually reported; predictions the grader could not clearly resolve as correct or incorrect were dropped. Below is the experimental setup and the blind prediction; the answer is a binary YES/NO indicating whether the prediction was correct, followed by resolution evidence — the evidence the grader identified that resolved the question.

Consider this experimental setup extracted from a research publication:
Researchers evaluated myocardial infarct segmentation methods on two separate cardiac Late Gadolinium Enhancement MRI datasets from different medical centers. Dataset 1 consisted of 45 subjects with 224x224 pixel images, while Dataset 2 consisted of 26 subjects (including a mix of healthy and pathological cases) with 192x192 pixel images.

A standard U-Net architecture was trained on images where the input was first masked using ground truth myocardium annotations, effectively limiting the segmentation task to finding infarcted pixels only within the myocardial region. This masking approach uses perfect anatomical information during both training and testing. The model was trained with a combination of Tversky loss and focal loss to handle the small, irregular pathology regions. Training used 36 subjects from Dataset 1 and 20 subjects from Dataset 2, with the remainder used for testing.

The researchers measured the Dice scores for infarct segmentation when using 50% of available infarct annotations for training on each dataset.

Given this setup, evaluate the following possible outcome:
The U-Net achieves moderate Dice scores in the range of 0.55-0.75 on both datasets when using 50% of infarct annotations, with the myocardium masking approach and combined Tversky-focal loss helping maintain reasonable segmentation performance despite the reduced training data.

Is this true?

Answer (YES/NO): NO